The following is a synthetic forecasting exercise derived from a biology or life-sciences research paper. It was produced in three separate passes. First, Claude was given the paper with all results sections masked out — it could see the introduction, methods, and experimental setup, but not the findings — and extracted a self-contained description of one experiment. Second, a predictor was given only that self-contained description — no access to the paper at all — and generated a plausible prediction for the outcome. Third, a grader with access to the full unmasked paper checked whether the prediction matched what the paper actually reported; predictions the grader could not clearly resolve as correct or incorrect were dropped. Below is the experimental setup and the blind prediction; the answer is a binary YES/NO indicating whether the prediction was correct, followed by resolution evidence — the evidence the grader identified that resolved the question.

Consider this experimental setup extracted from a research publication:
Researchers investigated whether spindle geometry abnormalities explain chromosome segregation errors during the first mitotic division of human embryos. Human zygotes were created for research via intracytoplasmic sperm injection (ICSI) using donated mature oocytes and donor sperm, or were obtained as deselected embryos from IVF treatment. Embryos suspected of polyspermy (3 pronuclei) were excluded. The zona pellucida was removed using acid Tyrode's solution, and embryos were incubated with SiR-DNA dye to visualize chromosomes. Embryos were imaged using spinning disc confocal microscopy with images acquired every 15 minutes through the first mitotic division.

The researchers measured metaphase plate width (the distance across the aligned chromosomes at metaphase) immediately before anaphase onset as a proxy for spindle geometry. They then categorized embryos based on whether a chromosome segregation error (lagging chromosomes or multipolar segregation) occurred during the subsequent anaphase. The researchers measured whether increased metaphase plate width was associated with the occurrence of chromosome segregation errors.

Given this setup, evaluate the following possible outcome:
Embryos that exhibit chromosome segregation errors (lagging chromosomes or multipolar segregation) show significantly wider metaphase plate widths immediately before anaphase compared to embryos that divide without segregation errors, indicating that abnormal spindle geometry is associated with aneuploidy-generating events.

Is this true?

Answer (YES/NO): NO